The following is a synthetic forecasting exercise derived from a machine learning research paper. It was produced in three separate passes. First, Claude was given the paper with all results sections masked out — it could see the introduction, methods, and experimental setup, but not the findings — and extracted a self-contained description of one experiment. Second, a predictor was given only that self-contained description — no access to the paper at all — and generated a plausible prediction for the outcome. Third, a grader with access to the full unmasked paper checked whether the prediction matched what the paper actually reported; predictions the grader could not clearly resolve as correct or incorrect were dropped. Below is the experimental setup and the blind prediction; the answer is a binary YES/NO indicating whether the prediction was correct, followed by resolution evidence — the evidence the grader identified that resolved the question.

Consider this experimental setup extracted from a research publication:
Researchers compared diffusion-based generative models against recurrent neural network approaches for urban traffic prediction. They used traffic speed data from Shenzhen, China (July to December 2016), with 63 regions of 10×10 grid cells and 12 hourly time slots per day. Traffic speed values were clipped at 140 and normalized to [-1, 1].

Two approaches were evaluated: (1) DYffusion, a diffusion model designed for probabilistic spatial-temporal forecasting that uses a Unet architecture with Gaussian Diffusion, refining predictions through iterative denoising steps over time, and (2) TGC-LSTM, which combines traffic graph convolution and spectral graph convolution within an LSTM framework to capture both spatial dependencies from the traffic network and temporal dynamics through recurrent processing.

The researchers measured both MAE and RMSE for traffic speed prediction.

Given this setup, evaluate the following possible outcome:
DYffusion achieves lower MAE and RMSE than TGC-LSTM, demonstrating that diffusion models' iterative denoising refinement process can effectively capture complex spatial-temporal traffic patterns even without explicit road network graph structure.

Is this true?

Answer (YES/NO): NO